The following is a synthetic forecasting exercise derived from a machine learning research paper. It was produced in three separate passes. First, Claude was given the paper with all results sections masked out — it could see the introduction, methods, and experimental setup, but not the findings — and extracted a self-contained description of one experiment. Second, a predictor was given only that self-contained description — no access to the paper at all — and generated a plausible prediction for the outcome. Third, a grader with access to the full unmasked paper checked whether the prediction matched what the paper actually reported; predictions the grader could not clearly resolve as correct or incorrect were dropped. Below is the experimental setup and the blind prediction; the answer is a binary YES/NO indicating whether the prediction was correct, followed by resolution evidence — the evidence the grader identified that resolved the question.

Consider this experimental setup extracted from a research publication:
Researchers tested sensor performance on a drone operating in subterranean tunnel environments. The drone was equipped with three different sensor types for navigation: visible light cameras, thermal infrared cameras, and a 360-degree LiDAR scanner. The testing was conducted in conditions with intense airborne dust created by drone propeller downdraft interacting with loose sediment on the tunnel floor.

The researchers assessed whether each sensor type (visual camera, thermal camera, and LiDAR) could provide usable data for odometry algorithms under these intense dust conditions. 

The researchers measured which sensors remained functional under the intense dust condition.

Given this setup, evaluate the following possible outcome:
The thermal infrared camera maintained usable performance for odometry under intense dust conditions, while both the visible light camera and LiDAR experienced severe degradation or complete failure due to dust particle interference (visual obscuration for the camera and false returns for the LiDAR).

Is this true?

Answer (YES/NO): NO